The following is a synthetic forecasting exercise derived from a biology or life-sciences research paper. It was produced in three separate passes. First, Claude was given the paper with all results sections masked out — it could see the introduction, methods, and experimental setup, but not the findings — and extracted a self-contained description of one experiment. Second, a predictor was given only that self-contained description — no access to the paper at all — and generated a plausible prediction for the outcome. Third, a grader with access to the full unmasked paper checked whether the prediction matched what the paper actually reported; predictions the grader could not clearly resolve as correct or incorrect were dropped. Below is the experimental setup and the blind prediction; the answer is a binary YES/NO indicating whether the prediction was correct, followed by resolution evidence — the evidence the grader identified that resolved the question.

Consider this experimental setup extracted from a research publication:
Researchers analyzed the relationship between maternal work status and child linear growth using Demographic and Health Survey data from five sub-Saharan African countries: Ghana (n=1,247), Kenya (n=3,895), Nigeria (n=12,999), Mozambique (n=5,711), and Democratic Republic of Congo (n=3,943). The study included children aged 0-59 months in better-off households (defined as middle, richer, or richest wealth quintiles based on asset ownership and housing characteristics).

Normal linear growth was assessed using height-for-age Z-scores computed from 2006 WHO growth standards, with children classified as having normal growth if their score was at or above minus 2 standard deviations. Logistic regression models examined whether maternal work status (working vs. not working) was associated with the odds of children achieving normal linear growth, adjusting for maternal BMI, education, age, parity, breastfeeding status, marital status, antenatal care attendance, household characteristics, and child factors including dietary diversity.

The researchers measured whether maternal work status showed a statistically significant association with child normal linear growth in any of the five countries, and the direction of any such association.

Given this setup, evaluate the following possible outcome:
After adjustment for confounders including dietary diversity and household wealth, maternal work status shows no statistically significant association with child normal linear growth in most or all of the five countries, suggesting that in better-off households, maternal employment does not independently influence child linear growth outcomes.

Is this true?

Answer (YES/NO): NO